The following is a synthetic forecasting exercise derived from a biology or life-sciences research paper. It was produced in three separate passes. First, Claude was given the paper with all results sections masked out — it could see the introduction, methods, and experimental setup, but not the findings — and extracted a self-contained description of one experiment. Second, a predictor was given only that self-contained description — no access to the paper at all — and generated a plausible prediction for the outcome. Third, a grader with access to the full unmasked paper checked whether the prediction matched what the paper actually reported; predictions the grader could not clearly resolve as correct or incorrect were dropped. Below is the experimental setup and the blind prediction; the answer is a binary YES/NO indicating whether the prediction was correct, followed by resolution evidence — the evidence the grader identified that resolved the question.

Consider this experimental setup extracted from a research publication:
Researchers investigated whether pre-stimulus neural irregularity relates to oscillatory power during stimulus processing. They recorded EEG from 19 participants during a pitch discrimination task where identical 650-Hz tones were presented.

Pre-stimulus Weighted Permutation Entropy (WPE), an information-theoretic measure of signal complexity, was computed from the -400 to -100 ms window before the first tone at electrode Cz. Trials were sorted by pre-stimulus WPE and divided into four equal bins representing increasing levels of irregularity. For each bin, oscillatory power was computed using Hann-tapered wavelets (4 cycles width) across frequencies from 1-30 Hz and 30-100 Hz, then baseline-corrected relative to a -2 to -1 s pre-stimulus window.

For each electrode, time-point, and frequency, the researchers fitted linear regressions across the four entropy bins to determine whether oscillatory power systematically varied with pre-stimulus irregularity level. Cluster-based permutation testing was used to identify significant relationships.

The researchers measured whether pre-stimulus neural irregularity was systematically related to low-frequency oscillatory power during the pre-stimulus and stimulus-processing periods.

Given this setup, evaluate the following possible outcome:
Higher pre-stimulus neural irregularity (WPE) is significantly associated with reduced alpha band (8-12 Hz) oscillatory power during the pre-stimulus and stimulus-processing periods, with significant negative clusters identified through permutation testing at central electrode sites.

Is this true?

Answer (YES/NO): YES